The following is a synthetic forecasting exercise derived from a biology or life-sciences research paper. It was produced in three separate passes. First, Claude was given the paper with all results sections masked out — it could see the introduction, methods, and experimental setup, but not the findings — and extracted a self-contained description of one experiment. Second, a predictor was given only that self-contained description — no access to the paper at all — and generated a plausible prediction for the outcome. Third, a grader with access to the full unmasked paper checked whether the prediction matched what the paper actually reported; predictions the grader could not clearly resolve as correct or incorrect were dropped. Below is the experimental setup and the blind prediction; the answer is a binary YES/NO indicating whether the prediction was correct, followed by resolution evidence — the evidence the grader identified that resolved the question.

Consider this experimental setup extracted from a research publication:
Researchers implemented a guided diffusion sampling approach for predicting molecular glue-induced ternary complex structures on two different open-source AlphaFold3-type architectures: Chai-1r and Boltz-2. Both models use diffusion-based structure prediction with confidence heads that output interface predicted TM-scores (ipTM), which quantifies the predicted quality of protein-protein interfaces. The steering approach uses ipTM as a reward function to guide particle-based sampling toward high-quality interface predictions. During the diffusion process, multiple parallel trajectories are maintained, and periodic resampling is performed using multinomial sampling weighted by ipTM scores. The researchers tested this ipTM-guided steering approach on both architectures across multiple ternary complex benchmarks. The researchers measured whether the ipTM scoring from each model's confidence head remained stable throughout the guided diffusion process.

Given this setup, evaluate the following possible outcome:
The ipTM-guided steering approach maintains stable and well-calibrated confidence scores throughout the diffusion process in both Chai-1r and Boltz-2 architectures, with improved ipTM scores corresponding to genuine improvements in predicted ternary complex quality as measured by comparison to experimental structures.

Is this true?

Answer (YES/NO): NO